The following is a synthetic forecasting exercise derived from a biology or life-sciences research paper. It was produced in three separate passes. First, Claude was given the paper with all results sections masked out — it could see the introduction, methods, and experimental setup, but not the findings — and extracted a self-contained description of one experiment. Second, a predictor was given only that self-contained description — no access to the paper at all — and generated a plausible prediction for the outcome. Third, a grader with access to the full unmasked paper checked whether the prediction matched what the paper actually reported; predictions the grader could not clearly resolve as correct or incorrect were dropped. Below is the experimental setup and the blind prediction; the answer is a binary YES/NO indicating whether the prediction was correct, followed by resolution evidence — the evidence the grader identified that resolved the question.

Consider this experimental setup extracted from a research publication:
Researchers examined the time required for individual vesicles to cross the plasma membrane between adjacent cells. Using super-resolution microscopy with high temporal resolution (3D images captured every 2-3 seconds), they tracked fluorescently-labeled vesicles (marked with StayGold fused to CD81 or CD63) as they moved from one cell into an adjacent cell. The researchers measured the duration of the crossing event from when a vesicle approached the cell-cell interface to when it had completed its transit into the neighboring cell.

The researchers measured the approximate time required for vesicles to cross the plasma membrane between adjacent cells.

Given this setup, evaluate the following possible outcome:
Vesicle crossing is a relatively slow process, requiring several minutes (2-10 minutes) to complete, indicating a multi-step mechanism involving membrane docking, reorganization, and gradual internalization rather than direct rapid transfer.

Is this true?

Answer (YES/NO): NO